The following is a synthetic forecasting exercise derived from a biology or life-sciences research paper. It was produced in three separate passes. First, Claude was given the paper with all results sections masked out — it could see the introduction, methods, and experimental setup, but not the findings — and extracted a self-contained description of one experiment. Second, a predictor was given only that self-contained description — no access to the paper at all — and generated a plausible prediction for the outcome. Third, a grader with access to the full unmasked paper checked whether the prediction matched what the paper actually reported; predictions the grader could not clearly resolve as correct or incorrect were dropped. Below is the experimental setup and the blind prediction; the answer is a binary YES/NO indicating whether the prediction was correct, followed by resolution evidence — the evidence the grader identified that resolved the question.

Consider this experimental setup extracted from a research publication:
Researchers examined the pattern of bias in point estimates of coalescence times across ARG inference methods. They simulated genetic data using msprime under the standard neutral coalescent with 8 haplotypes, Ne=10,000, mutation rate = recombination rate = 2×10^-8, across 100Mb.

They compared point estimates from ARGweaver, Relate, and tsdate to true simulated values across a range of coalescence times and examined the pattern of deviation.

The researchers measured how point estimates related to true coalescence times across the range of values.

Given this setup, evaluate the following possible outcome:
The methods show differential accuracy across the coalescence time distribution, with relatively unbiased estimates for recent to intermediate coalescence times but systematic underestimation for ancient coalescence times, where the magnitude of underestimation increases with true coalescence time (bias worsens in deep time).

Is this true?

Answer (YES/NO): NO